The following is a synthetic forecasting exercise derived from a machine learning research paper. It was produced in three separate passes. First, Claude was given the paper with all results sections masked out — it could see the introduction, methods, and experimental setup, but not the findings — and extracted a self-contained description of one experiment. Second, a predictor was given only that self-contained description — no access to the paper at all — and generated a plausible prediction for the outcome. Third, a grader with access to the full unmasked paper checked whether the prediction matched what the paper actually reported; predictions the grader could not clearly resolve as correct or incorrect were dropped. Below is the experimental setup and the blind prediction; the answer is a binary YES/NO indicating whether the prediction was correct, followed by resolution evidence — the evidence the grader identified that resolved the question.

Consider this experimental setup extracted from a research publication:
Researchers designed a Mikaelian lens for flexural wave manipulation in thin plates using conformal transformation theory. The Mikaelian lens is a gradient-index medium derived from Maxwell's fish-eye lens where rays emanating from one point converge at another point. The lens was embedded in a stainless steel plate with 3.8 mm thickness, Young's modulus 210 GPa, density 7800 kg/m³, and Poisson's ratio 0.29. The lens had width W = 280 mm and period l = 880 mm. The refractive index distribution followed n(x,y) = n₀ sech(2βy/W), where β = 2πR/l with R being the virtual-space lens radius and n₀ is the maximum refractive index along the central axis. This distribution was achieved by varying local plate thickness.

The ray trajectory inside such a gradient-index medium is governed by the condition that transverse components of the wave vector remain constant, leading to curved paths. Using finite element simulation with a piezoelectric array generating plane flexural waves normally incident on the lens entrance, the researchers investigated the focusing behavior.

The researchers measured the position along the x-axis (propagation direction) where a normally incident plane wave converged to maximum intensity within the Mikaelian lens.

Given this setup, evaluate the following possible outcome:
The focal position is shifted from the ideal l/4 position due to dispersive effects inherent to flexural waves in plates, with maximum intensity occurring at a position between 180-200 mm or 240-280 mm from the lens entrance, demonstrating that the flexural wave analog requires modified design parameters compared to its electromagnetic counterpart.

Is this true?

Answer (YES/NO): NO